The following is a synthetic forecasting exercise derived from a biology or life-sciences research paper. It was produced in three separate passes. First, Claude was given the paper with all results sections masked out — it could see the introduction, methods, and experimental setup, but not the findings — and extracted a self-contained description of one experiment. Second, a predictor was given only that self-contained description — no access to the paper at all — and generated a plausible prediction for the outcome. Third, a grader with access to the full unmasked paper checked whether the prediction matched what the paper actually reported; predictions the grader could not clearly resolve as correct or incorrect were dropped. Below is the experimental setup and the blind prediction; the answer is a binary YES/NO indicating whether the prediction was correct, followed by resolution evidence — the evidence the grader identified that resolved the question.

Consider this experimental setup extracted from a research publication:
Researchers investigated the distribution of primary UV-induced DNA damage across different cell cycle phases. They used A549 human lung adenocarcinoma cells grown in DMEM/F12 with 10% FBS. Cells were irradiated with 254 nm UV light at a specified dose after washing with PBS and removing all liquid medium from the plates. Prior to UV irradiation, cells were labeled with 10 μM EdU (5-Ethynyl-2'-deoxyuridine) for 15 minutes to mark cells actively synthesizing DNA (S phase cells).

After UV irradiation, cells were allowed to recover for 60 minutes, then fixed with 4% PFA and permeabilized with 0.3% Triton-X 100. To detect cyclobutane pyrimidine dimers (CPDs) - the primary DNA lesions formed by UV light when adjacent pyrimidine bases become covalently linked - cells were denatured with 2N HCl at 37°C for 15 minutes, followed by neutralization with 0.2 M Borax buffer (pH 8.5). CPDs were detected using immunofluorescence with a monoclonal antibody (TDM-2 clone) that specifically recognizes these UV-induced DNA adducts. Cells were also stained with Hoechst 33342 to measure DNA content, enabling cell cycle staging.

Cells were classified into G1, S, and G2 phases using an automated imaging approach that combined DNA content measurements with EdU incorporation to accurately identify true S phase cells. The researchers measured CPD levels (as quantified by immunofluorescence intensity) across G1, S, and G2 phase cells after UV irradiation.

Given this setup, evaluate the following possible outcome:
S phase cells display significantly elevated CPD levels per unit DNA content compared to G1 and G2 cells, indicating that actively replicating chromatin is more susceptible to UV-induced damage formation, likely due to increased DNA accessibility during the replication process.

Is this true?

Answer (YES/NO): NO